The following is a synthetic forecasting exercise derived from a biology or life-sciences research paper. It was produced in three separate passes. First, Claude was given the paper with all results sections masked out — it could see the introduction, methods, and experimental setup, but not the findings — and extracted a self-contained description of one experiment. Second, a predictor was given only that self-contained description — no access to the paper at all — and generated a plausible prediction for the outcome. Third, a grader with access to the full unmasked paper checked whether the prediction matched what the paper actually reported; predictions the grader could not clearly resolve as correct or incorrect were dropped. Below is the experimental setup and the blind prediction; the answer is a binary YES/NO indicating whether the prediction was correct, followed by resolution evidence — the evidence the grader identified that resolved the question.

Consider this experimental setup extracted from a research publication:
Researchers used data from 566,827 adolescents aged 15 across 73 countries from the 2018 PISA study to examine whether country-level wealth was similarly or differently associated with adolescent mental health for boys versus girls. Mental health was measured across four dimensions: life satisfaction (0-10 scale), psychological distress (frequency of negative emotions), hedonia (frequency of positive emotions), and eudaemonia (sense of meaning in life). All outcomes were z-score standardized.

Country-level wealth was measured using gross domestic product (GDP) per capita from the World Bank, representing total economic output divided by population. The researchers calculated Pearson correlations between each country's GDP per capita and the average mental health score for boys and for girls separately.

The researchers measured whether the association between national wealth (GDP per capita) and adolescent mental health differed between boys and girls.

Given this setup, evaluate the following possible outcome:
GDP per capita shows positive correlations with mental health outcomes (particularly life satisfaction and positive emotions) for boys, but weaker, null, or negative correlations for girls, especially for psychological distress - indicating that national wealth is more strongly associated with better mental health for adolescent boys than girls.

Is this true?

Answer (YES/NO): NO